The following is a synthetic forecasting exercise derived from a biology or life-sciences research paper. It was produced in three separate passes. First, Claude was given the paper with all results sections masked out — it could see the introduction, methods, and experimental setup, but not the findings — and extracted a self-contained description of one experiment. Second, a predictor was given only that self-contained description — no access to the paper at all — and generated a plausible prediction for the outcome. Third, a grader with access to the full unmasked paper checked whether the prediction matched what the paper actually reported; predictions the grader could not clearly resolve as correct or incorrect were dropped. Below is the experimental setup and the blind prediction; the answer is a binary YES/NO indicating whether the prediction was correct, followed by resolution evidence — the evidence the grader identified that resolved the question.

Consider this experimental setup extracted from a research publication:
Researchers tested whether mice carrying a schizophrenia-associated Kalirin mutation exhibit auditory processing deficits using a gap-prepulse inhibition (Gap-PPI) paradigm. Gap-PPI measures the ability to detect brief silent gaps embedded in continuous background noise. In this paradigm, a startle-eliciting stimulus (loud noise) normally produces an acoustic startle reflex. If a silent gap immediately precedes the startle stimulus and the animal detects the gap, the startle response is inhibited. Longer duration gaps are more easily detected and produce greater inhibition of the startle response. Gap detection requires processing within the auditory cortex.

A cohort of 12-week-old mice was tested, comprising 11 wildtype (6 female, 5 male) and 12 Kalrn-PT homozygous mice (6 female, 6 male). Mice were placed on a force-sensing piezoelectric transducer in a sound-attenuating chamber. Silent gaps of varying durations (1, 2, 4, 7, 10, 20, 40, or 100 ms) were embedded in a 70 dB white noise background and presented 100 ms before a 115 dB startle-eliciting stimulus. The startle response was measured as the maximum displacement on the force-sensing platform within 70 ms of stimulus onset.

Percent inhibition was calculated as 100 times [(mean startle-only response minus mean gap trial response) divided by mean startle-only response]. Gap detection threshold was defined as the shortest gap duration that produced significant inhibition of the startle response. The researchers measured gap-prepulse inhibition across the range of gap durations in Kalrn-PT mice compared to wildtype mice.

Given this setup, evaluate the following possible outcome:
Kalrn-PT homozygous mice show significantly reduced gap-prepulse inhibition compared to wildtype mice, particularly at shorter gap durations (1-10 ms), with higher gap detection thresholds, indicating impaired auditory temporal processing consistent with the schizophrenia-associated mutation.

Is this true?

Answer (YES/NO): YES